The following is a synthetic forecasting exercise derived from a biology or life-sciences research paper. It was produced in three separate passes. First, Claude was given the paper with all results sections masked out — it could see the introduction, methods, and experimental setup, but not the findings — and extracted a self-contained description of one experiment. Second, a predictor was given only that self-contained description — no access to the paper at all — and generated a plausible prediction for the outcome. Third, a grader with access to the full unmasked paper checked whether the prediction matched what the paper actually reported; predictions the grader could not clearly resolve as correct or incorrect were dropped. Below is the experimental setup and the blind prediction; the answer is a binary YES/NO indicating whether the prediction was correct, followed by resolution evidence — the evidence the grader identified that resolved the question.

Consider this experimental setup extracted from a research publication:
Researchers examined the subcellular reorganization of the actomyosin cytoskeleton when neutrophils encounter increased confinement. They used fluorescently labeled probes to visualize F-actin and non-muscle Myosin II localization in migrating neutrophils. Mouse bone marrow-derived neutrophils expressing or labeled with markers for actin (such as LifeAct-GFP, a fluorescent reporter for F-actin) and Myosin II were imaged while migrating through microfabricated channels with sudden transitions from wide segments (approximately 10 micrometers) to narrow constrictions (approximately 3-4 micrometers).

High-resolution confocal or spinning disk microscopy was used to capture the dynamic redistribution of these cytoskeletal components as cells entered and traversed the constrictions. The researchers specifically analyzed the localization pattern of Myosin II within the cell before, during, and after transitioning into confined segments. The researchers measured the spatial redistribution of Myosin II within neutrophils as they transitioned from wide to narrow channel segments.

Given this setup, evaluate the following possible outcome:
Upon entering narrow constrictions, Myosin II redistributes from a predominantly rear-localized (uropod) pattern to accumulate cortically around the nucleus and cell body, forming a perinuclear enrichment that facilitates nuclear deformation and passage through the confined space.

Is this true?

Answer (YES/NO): NO